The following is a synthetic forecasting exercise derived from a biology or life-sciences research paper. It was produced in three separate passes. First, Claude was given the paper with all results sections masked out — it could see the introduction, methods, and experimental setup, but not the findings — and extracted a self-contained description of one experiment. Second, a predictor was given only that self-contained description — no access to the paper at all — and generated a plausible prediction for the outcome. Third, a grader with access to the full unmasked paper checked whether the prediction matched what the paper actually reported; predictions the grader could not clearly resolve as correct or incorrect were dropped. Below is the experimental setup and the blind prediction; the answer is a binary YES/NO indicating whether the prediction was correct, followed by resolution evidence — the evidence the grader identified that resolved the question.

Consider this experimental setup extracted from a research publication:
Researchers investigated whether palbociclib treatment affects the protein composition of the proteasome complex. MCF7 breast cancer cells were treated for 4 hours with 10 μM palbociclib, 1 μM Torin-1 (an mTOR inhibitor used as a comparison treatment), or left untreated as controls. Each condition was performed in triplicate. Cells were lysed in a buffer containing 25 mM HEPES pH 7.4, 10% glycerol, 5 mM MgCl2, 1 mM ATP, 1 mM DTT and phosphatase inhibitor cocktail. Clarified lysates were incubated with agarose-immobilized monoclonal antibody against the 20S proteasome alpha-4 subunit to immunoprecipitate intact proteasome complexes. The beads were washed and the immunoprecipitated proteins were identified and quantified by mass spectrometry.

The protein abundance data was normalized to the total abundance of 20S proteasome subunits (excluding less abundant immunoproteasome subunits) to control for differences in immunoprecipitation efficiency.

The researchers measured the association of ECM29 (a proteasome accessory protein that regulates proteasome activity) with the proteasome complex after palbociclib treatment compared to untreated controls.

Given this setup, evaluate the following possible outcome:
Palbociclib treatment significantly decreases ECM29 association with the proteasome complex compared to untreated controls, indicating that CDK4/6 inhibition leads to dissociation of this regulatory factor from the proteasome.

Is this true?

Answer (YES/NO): YES